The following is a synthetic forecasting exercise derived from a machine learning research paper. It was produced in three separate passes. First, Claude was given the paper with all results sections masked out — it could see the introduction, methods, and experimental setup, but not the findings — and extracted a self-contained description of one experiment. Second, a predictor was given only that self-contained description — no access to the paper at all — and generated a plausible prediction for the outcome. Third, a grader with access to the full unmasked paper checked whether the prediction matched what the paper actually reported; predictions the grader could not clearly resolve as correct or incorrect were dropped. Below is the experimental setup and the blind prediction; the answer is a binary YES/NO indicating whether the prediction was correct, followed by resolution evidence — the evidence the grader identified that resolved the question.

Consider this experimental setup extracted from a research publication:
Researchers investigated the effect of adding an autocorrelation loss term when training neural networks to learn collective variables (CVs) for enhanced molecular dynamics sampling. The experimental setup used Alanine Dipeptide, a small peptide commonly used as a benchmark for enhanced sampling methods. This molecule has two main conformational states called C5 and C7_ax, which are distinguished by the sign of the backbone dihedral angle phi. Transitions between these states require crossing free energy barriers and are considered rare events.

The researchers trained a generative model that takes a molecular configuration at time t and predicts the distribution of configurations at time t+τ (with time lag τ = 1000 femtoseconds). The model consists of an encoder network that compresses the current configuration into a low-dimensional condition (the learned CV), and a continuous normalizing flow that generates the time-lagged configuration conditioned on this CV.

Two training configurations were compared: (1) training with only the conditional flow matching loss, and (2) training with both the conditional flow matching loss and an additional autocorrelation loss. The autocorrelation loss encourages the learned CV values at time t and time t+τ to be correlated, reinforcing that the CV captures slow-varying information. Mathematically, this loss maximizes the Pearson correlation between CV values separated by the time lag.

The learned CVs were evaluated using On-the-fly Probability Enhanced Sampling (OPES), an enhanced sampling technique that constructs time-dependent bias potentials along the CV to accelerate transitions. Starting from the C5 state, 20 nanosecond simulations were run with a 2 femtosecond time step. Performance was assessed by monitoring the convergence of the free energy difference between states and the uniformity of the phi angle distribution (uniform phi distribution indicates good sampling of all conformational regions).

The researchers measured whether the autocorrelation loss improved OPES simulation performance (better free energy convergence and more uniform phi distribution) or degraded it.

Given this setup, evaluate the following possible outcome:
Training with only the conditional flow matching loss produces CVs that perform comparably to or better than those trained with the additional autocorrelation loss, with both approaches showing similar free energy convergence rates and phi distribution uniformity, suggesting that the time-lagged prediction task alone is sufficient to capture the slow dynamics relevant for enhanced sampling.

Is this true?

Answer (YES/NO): NO